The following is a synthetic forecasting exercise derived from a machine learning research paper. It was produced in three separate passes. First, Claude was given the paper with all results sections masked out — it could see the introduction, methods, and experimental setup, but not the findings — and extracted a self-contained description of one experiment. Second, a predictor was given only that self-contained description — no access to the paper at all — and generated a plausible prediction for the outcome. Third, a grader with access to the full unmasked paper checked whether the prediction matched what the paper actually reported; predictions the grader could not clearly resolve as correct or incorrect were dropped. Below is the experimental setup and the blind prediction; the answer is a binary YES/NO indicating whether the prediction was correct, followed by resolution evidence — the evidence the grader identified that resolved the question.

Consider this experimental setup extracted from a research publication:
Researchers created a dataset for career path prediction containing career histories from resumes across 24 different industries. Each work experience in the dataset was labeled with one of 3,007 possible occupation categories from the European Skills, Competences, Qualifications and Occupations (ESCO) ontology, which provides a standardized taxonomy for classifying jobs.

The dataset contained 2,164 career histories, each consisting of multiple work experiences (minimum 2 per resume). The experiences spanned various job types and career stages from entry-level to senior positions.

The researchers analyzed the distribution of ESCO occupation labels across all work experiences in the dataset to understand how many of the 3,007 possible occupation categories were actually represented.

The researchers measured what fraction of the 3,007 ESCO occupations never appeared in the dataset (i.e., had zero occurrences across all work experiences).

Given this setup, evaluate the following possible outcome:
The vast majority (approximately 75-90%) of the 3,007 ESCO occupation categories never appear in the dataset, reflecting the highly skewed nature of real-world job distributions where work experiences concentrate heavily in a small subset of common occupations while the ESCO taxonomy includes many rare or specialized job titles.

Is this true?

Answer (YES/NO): NO